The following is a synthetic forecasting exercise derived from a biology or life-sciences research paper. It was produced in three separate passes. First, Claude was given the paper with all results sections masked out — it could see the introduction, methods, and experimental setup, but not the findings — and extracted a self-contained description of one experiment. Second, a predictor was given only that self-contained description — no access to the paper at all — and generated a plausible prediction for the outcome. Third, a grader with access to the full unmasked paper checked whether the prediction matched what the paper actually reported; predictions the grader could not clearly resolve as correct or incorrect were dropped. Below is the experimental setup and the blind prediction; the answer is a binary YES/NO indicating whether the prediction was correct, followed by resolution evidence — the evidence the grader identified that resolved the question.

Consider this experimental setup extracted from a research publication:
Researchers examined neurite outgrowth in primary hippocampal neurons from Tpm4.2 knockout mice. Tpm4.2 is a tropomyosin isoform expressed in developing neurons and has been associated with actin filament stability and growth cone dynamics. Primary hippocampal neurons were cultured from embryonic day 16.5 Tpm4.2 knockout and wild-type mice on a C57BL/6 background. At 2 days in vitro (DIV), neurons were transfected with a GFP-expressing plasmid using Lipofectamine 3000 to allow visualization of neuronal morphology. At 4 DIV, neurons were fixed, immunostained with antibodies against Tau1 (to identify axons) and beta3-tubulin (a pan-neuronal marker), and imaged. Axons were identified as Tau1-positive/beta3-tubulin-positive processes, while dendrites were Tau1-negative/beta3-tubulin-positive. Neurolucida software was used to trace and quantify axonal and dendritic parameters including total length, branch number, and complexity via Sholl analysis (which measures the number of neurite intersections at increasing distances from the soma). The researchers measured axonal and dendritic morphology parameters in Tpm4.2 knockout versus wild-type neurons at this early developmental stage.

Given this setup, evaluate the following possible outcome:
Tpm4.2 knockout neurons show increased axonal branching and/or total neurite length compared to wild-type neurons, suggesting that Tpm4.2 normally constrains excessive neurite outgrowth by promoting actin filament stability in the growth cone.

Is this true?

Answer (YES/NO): YES